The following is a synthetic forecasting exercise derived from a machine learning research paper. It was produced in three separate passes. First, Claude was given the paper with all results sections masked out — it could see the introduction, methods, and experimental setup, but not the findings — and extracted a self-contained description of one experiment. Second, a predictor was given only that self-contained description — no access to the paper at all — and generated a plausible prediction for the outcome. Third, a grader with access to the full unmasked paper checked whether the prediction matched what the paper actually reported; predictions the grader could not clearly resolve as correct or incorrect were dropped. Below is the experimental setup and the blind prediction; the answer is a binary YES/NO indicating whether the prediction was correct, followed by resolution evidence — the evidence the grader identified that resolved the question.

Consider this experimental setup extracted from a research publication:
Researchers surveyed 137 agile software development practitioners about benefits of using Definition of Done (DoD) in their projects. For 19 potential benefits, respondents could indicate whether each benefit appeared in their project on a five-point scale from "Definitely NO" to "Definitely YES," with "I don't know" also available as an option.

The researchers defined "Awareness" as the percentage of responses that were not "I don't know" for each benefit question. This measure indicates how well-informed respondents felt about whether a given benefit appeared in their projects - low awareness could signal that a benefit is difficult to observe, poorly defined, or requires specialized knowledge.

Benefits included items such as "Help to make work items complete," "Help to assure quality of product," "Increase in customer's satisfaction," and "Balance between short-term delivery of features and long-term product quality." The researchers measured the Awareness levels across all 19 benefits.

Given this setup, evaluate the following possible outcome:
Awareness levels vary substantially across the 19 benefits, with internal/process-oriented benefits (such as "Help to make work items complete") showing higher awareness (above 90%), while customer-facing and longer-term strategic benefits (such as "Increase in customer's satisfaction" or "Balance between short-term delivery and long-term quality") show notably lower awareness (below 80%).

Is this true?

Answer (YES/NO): NO